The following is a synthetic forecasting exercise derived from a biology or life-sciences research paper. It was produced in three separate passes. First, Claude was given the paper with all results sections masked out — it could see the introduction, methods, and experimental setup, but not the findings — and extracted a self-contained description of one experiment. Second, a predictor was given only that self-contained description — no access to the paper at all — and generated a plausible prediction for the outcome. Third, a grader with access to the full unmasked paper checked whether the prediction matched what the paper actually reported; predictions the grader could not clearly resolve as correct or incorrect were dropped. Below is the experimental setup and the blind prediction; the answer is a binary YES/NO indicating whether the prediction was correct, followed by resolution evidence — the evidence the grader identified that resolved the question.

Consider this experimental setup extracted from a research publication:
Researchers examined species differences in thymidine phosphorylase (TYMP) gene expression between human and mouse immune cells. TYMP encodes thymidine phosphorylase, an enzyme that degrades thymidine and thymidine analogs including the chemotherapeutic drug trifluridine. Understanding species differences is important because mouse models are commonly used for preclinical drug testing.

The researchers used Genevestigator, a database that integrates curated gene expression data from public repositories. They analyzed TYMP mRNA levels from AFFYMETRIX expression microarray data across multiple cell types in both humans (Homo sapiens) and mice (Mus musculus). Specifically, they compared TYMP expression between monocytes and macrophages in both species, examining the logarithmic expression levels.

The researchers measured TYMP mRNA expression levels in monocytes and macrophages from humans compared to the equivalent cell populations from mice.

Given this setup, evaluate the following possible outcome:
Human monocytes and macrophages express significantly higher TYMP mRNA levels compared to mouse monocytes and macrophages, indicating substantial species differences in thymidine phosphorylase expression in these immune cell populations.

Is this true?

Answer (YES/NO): YES